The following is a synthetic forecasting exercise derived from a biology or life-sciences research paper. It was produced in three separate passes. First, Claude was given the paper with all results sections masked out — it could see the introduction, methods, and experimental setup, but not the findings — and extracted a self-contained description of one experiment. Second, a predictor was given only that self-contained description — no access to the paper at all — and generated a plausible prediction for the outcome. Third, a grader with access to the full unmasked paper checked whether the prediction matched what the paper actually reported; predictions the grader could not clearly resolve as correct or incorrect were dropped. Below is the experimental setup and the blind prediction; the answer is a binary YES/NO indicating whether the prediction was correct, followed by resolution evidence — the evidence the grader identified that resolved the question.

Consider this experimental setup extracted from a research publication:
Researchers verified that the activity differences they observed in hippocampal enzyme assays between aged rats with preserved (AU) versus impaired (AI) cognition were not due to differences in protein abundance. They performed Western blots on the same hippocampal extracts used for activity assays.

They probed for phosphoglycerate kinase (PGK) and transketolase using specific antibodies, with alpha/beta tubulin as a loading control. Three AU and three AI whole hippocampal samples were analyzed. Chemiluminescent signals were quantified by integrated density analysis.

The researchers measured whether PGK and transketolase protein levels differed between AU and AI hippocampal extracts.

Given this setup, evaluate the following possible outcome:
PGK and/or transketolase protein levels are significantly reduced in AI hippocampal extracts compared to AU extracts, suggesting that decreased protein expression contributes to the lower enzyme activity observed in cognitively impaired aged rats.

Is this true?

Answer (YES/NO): NO